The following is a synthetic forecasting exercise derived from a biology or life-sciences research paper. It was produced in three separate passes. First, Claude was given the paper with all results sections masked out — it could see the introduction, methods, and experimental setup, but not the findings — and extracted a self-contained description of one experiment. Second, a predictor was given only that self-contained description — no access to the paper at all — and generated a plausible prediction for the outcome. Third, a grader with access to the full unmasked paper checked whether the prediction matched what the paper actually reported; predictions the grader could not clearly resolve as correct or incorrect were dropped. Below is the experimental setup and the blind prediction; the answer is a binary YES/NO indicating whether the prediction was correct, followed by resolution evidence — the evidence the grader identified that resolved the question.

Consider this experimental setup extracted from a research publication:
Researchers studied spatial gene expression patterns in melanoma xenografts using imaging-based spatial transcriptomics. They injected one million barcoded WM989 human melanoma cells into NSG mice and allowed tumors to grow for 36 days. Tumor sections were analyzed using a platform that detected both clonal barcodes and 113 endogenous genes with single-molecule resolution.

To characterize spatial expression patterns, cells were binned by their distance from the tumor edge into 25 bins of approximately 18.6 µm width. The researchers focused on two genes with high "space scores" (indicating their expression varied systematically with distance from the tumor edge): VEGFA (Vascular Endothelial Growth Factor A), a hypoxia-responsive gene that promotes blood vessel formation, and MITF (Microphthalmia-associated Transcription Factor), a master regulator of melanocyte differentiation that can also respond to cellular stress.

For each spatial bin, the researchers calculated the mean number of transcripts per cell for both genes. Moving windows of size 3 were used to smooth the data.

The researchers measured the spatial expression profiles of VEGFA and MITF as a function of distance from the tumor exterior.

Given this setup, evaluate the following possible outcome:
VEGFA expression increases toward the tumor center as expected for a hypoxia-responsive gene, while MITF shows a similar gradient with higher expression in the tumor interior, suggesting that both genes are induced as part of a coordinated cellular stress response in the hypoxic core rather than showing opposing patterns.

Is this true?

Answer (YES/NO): NO